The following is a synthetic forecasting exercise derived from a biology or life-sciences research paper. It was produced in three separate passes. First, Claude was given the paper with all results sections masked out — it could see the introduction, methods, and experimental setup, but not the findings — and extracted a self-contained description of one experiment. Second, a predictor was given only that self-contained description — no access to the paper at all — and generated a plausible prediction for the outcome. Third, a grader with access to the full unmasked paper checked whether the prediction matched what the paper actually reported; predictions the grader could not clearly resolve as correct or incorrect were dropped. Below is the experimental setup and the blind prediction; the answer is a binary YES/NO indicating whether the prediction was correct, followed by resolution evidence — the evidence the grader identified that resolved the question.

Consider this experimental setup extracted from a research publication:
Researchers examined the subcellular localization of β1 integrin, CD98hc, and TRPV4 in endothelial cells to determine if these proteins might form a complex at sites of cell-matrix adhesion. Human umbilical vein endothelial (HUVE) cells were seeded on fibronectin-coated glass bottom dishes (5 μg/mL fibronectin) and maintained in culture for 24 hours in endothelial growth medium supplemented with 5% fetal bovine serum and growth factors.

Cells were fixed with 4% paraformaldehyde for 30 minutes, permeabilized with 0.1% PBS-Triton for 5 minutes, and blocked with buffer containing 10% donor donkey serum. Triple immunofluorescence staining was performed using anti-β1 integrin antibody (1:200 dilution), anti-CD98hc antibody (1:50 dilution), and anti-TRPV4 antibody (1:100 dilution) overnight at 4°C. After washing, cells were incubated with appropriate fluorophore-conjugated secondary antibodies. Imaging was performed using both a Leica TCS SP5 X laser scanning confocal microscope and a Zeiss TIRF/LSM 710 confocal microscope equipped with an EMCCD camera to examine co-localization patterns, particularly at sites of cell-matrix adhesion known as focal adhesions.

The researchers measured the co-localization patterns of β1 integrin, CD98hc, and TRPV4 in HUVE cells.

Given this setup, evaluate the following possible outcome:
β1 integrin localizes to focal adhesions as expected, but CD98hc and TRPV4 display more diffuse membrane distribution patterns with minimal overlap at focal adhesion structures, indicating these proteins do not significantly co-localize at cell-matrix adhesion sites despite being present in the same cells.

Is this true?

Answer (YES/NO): NO